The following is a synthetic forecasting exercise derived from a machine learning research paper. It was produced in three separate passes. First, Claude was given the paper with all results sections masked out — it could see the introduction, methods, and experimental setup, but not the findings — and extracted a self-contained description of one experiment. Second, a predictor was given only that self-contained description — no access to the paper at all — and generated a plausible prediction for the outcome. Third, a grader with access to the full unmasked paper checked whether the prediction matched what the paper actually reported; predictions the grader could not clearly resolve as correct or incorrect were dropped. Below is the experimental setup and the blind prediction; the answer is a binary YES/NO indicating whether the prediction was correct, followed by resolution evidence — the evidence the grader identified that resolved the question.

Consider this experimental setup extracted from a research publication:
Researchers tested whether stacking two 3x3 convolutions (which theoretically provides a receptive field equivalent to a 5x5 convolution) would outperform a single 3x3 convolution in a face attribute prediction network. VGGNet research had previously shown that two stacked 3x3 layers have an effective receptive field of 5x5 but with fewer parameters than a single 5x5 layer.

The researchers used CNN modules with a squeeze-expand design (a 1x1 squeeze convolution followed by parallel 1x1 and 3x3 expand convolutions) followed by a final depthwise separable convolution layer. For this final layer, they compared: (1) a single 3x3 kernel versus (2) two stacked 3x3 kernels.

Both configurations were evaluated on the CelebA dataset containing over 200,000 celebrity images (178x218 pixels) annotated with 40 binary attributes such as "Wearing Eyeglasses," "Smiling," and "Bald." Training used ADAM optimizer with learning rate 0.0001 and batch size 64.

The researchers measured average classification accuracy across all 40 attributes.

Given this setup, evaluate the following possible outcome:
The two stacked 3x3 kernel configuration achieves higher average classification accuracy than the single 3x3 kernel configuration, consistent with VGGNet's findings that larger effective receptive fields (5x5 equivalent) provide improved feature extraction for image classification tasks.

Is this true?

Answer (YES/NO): NO